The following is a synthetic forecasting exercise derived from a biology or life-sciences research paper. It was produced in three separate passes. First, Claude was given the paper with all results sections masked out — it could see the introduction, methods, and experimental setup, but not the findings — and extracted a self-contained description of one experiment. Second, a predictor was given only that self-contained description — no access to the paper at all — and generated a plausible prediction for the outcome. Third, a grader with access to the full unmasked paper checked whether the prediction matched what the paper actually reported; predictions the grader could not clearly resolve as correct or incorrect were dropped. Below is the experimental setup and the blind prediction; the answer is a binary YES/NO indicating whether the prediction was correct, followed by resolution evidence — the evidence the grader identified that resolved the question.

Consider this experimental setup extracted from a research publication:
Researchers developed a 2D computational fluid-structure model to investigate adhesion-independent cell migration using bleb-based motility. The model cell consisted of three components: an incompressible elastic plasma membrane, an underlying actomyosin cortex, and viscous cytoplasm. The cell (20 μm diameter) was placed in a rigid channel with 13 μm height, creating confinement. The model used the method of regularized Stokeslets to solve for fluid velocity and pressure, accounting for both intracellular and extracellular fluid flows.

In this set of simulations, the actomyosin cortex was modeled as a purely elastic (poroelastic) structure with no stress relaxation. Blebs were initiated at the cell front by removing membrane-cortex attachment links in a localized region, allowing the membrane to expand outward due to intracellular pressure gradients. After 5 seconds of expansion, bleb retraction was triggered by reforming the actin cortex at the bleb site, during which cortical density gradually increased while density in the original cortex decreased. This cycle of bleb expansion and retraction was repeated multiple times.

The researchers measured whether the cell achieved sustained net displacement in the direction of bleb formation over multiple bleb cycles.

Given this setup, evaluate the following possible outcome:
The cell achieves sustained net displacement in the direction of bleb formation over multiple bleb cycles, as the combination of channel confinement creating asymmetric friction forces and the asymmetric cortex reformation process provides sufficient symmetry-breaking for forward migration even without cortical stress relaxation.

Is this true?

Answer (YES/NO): NO